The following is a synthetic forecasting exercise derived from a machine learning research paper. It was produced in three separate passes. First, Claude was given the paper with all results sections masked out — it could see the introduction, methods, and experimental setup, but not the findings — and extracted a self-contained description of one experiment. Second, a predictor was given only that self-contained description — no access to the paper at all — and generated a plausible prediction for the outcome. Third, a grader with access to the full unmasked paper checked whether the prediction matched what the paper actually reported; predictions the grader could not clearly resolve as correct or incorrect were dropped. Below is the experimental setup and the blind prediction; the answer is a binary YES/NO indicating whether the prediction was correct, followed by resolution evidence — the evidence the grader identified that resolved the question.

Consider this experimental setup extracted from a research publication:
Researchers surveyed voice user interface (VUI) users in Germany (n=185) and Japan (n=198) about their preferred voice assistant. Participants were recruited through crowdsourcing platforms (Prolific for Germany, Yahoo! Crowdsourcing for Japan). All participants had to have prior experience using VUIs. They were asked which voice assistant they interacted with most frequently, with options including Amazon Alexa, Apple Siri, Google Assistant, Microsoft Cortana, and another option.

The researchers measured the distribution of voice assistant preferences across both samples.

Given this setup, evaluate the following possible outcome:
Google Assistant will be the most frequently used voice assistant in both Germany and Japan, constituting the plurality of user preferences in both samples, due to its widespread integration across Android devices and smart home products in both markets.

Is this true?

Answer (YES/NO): NO